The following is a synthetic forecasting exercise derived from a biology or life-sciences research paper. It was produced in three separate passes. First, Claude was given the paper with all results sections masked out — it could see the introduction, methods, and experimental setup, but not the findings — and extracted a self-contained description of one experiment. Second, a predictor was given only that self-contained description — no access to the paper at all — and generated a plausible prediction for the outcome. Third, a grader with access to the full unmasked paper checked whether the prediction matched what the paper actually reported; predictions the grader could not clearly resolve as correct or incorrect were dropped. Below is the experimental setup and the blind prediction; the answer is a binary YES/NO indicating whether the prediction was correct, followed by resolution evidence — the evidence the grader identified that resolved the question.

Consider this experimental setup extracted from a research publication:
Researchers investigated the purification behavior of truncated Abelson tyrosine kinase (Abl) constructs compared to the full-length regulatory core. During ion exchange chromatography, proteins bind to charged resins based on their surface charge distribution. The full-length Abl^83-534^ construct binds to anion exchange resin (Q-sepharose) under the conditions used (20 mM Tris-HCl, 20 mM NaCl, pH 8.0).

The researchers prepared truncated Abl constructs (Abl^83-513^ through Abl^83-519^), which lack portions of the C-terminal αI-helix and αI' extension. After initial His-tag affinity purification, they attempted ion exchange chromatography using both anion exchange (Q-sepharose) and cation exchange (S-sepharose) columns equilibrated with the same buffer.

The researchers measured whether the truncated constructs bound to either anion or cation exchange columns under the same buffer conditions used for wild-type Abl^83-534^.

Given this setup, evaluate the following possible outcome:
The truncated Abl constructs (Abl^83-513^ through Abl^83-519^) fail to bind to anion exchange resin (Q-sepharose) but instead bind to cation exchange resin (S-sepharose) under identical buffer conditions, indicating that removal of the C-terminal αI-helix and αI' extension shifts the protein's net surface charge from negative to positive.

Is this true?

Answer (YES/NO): NO